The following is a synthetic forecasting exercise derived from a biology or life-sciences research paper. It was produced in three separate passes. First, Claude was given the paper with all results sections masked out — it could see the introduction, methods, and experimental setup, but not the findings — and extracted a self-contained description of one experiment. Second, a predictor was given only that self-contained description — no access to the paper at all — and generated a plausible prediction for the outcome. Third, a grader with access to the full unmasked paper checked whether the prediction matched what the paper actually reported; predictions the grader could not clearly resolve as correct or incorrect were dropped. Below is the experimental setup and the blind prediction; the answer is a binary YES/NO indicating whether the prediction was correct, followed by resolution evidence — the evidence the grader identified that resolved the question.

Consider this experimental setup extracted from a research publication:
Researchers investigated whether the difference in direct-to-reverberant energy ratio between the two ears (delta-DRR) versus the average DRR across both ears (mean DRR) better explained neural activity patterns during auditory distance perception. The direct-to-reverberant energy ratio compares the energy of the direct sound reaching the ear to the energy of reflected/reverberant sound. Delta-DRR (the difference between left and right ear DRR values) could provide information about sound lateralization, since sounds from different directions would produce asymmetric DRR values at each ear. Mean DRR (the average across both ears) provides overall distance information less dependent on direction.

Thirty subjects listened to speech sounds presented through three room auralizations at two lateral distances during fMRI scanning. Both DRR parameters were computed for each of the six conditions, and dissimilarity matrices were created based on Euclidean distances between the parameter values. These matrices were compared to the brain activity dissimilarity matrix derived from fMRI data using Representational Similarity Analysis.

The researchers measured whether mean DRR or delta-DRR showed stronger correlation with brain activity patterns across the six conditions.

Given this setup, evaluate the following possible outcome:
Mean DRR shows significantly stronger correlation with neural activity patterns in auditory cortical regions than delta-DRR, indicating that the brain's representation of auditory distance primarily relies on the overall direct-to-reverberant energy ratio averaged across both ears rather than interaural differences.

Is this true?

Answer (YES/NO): NO